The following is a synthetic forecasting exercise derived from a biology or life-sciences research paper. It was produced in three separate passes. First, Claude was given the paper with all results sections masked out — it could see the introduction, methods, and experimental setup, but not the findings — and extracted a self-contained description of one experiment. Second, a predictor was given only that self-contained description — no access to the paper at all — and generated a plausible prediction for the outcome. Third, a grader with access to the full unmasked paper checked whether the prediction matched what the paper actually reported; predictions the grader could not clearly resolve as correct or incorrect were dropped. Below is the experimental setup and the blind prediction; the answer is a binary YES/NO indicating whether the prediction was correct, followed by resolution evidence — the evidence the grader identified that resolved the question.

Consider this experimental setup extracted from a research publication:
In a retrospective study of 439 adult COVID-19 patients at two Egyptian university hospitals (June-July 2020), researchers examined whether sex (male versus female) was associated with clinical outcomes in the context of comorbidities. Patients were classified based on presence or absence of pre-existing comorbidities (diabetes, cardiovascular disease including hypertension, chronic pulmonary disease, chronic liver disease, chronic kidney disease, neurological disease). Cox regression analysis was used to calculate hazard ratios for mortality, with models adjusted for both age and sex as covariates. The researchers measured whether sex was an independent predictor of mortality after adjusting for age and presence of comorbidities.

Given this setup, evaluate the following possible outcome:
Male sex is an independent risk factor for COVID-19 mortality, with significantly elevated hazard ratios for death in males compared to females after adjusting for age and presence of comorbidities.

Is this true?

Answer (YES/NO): NO